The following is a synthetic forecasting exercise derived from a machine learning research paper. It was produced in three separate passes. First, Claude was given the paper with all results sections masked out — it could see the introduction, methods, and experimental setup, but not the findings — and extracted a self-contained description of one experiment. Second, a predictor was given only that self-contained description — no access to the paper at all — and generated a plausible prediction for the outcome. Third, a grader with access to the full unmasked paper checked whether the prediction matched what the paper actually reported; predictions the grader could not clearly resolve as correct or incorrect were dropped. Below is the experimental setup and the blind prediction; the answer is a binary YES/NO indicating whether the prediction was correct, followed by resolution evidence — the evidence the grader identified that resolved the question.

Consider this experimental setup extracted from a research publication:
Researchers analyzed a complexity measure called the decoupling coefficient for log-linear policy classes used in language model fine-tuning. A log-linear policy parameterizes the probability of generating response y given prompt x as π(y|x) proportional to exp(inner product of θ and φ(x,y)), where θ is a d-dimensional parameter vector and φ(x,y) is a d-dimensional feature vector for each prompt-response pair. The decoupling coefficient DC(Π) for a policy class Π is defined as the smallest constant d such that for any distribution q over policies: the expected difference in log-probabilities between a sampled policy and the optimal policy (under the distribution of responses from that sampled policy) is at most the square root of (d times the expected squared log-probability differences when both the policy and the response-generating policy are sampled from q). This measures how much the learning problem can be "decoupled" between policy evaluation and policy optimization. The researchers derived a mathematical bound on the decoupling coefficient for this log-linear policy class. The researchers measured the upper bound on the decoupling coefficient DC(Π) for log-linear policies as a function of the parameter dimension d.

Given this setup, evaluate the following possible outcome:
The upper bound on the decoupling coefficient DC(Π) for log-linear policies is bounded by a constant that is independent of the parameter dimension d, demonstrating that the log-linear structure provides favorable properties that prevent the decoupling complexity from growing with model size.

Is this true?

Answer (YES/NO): NO